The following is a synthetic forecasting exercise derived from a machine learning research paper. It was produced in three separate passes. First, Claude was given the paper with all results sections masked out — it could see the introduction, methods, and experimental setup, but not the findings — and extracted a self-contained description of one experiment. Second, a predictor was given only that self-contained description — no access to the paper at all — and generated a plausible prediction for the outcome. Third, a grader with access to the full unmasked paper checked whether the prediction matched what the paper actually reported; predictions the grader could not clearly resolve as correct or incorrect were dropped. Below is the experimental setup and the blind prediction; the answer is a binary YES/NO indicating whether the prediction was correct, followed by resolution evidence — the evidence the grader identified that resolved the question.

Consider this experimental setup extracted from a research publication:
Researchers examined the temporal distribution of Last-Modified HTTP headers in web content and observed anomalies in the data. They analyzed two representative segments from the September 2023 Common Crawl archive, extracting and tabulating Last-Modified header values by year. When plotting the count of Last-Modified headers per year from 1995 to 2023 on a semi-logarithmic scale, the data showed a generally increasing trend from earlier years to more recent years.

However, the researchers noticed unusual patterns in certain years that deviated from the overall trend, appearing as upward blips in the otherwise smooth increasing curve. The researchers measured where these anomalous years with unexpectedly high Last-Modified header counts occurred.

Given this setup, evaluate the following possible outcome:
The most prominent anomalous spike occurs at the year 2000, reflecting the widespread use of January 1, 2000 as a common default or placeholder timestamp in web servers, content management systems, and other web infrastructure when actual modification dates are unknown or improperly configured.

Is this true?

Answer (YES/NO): NO